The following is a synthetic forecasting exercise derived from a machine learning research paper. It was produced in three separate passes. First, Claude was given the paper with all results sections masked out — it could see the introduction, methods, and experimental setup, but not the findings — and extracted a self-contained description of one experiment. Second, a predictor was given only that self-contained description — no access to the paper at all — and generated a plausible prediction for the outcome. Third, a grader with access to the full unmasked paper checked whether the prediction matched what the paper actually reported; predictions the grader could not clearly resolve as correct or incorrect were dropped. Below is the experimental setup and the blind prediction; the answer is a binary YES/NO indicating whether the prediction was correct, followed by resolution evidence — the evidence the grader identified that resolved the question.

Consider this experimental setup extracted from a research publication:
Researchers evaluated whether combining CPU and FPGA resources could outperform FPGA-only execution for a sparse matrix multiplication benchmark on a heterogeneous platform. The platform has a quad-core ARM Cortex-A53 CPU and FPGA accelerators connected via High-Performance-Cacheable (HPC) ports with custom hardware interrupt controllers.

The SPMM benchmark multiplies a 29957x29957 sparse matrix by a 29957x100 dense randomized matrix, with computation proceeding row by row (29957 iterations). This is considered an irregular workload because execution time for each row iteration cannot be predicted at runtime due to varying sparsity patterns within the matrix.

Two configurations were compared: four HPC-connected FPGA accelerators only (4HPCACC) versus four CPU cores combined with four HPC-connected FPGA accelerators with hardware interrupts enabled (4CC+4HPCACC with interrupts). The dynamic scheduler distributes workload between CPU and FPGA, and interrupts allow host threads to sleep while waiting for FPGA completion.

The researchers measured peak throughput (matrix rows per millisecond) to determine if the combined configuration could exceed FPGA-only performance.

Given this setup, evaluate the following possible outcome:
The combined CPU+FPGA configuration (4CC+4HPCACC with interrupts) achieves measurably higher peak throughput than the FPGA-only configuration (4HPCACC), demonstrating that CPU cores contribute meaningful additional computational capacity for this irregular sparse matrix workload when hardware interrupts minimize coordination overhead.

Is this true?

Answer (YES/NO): YES